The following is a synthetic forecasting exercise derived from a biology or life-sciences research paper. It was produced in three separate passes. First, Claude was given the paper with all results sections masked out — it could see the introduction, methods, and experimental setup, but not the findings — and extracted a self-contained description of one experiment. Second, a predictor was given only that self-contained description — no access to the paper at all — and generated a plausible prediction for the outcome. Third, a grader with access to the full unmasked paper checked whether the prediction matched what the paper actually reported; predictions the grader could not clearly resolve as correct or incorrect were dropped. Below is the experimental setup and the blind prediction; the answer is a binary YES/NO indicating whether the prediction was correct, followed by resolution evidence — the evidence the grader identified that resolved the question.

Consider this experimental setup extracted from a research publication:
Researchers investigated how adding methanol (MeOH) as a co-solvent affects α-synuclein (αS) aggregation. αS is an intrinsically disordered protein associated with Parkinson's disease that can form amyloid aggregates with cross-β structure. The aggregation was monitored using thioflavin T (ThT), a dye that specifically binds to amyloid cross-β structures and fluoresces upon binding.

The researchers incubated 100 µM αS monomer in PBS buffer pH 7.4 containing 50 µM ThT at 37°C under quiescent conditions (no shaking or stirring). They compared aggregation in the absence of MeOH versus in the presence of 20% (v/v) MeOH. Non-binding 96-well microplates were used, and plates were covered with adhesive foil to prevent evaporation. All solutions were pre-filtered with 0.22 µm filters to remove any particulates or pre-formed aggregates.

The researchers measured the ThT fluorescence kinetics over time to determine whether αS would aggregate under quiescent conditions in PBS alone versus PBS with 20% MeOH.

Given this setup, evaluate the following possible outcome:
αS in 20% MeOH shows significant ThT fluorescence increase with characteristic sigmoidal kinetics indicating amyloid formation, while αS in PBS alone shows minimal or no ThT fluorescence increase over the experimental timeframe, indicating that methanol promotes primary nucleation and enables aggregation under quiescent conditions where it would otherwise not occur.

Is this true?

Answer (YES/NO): YES